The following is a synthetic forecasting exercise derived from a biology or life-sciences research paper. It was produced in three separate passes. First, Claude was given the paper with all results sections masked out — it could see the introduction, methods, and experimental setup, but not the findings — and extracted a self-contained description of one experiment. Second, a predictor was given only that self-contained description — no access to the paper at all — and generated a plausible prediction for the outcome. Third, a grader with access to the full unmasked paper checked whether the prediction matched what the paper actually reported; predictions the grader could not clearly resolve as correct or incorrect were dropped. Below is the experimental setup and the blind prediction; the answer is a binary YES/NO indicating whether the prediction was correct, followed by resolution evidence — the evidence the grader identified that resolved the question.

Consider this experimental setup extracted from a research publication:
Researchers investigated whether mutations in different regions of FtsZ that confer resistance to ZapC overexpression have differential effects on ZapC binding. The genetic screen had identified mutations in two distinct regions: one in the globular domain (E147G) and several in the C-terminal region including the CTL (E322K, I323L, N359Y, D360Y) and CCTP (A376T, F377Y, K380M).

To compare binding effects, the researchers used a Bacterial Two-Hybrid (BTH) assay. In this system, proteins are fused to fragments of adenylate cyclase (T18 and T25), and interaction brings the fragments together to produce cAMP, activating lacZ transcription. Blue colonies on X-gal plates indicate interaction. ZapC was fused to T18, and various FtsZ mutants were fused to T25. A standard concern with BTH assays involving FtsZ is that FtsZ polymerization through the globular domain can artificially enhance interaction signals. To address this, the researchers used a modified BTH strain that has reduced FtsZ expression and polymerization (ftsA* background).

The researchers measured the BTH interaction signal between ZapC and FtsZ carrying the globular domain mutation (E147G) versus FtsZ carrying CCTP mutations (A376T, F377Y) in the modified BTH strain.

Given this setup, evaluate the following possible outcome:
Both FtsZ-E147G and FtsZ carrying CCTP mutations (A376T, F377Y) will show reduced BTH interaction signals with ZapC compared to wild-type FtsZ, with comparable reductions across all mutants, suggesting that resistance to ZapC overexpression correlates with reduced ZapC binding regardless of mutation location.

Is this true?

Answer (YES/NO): NO